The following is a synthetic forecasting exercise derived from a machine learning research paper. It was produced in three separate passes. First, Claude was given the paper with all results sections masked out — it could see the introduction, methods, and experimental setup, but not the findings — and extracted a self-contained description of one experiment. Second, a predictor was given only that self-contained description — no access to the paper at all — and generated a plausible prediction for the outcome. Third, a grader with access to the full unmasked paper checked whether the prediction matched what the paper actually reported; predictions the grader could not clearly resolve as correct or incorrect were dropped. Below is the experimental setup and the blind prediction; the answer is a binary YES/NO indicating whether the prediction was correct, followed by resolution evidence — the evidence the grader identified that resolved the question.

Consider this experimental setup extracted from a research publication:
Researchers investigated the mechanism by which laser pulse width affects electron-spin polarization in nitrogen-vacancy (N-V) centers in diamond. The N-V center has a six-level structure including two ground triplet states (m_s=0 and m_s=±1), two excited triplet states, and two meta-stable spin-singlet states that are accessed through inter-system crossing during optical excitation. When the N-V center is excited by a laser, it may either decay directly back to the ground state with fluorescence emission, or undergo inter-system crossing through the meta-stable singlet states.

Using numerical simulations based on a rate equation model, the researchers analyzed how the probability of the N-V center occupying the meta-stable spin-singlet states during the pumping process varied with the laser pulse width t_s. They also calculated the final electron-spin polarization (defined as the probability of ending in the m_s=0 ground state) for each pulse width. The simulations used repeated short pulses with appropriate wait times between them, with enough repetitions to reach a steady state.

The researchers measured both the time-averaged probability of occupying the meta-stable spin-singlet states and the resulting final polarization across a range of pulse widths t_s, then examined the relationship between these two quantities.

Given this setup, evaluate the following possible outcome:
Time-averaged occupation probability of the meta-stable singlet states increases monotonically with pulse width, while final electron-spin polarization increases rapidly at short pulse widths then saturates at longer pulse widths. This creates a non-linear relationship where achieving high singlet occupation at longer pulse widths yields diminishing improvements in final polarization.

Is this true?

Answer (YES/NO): NO